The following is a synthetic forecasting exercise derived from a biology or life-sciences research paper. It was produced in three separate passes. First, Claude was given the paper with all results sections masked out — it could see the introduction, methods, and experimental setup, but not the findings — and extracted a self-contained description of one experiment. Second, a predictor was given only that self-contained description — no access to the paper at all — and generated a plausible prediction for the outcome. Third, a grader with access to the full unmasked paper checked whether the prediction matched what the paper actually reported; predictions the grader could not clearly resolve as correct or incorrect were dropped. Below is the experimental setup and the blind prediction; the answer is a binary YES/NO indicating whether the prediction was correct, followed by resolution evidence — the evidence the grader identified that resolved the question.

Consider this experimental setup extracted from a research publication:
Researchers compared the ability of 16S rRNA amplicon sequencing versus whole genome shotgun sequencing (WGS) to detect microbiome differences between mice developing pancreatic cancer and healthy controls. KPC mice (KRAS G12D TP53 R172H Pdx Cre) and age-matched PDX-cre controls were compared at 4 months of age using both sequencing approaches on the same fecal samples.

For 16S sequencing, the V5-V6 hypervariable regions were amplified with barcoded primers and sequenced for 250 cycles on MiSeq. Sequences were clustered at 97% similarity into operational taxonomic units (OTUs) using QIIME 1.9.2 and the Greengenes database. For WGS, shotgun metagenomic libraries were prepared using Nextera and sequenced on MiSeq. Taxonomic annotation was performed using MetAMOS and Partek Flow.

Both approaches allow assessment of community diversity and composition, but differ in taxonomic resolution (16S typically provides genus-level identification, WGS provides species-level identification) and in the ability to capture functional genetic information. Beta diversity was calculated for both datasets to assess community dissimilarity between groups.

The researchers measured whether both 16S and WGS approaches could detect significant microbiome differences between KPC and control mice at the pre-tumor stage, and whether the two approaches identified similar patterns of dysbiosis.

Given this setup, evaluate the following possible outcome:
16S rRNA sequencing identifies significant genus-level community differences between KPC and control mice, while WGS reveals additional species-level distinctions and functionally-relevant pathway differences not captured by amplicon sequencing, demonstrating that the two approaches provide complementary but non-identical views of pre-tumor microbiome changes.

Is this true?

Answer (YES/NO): NO